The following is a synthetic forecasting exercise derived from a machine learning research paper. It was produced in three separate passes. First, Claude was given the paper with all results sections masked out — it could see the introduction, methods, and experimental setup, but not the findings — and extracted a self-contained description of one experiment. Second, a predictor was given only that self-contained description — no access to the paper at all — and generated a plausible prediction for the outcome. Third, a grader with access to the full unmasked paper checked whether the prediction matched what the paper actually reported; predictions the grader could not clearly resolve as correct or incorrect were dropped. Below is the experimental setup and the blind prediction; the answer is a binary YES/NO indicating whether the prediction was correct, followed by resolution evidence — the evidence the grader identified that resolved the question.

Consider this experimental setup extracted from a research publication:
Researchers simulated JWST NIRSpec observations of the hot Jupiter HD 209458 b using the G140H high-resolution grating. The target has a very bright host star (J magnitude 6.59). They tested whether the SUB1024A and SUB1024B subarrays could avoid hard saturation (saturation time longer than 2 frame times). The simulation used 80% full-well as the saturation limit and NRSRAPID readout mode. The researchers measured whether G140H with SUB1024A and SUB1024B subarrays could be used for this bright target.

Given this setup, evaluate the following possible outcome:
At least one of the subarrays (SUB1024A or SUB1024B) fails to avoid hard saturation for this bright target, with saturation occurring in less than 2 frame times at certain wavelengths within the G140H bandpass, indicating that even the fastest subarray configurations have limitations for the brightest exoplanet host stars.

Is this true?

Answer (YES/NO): YES